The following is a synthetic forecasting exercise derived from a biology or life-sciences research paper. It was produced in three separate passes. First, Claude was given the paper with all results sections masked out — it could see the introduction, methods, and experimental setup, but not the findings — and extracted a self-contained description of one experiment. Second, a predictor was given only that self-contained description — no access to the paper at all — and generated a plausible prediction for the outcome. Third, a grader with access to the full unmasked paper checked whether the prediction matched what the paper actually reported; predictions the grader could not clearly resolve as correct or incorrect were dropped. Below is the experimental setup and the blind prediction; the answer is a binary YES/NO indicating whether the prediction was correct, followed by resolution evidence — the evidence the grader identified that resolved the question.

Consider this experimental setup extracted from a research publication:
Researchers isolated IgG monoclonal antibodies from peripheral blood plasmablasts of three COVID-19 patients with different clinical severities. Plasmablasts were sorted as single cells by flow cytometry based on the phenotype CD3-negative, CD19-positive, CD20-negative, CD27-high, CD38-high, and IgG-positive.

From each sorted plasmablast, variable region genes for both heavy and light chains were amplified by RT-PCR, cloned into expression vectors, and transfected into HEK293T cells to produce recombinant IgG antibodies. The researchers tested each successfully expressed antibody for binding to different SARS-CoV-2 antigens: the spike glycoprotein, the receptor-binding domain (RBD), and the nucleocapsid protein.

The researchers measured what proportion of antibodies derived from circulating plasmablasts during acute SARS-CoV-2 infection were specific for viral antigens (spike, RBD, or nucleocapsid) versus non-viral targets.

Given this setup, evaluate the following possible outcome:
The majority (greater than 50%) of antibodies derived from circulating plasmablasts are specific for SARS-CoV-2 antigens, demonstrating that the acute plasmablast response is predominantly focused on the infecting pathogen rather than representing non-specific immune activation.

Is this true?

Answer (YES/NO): NO